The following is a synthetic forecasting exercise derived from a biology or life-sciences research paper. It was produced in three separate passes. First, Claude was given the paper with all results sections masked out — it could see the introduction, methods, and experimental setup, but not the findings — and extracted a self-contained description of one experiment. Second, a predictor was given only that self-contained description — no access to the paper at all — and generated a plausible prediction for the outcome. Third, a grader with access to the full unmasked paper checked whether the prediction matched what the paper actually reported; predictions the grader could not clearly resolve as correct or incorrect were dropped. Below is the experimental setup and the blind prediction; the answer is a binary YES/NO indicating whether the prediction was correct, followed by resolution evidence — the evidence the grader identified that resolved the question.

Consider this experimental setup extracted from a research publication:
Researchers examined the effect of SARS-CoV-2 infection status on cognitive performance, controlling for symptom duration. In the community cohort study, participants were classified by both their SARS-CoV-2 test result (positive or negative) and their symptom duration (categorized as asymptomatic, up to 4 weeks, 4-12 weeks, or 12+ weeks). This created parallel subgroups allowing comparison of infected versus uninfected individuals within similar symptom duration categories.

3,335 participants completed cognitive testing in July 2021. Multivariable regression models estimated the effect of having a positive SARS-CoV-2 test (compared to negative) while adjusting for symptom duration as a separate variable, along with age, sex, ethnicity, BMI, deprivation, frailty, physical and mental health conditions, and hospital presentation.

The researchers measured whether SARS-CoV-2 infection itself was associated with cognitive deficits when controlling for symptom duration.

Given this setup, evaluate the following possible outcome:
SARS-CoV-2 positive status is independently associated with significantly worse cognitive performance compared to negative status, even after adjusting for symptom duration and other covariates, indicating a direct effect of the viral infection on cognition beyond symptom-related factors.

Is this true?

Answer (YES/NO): YES